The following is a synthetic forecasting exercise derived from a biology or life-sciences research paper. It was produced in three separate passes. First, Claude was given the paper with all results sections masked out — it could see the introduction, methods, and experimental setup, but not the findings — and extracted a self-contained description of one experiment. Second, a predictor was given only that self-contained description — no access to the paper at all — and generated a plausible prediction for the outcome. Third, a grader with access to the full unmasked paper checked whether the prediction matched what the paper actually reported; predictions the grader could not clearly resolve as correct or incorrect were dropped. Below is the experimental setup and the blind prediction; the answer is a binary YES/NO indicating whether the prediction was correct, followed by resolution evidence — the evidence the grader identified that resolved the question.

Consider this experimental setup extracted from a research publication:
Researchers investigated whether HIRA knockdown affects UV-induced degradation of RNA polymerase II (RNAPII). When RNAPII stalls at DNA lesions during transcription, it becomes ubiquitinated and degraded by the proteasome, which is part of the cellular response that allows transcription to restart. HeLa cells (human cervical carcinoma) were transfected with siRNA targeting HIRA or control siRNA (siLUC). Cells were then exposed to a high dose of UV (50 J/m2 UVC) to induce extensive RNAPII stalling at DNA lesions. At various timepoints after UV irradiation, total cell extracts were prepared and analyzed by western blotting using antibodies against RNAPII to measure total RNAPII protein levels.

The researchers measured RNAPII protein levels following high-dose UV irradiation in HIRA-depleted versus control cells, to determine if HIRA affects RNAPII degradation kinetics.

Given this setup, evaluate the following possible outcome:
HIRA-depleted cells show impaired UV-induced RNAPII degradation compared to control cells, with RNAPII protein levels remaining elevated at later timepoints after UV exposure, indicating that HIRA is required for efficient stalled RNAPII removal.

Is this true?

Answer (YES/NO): NO